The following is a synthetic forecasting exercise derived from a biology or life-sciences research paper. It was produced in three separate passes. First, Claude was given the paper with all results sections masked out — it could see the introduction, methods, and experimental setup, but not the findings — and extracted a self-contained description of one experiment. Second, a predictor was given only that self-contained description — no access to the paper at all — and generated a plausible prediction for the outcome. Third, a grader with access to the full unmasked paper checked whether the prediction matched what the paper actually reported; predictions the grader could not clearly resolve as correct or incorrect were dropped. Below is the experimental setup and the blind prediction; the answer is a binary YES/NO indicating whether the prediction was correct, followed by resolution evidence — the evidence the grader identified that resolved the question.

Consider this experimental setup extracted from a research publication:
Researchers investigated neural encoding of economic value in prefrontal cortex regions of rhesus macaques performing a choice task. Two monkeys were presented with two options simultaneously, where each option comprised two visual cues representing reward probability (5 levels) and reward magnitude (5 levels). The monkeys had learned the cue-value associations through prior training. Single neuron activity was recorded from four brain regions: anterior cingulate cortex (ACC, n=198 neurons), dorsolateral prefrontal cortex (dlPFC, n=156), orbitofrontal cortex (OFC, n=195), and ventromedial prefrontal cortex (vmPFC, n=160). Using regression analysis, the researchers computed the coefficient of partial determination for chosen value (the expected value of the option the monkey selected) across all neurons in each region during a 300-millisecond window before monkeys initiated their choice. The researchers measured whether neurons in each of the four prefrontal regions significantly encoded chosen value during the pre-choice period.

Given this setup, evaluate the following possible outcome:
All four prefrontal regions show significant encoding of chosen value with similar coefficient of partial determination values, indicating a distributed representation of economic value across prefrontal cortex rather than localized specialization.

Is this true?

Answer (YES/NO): NO